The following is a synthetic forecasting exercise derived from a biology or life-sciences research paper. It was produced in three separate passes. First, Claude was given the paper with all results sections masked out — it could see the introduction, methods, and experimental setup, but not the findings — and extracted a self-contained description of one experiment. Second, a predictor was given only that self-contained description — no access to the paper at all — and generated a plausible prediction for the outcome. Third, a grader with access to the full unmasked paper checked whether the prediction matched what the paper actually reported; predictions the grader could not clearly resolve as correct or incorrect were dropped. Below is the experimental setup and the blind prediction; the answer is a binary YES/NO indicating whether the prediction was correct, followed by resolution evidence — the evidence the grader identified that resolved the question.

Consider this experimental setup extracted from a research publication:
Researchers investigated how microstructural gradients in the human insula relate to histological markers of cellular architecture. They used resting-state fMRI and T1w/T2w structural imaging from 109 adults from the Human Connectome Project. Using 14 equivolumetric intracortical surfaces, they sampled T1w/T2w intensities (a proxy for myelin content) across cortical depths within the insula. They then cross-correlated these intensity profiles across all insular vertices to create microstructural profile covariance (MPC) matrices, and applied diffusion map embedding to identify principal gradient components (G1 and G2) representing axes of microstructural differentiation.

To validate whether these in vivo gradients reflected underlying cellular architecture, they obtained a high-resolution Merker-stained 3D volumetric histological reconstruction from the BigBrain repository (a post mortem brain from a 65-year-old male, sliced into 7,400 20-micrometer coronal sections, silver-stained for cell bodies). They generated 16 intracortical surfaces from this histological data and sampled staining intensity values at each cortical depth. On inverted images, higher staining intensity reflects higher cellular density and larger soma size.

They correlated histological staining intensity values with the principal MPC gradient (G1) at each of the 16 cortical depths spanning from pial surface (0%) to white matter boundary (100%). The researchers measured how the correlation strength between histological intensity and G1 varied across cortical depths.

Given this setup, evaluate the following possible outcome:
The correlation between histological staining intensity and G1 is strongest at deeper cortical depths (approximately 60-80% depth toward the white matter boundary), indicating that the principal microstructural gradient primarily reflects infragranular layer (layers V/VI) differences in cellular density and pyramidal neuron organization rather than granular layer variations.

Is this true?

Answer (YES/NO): NO